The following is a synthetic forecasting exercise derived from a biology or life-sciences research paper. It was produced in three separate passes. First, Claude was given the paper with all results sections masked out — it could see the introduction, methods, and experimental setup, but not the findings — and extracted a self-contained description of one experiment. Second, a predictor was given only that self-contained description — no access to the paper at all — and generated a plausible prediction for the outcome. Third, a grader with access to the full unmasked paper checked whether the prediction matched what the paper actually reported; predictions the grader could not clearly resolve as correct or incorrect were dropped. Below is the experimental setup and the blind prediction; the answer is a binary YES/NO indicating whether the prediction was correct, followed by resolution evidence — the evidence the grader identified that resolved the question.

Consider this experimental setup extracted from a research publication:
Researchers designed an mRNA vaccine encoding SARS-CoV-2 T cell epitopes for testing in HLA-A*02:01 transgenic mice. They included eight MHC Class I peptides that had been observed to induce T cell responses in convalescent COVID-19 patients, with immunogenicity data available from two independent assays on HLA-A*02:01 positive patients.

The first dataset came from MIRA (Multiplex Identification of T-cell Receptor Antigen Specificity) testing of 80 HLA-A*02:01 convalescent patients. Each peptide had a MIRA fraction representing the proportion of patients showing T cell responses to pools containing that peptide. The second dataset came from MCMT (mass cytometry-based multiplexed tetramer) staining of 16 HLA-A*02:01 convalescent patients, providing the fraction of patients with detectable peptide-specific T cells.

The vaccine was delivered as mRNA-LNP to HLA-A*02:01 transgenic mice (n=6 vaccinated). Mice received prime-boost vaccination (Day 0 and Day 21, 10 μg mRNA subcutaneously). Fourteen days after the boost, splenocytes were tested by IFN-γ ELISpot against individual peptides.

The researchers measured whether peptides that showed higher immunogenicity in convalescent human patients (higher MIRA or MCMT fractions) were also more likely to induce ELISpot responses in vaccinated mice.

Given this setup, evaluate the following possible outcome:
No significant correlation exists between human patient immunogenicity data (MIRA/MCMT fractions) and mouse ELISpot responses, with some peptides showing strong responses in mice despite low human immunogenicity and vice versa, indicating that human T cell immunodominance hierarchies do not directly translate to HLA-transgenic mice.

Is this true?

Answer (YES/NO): NO